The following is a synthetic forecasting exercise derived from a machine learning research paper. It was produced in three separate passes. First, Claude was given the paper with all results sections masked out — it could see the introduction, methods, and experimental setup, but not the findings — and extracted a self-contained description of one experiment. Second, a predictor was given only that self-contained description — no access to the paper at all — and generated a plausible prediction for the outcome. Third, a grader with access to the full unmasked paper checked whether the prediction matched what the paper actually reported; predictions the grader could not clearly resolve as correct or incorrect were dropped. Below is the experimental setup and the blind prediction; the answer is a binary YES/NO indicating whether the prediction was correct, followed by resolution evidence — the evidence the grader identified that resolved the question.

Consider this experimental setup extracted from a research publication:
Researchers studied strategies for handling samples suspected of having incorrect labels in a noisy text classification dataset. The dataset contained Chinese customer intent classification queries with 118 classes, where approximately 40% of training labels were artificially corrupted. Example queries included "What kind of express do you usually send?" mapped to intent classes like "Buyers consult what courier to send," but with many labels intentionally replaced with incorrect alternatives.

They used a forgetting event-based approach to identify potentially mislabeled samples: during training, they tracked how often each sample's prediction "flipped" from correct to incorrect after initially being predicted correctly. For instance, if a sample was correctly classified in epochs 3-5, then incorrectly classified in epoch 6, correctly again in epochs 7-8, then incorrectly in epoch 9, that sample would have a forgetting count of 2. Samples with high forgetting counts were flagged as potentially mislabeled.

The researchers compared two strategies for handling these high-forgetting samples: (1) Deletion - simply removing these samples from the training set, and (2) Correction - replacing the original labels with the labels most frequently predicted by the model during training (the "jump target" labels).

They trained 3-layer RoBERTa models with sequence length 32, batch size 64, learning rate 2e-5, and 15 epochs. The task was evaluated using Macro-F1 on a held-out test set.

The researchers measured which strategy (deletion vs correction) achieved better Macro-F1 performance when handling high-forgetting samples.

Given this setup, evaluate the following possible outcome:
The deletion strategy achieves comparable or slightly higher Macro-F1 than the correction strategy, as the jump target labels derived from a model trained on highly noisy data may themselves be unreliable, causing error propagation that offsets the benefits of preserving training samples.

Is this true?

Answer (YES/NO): NO